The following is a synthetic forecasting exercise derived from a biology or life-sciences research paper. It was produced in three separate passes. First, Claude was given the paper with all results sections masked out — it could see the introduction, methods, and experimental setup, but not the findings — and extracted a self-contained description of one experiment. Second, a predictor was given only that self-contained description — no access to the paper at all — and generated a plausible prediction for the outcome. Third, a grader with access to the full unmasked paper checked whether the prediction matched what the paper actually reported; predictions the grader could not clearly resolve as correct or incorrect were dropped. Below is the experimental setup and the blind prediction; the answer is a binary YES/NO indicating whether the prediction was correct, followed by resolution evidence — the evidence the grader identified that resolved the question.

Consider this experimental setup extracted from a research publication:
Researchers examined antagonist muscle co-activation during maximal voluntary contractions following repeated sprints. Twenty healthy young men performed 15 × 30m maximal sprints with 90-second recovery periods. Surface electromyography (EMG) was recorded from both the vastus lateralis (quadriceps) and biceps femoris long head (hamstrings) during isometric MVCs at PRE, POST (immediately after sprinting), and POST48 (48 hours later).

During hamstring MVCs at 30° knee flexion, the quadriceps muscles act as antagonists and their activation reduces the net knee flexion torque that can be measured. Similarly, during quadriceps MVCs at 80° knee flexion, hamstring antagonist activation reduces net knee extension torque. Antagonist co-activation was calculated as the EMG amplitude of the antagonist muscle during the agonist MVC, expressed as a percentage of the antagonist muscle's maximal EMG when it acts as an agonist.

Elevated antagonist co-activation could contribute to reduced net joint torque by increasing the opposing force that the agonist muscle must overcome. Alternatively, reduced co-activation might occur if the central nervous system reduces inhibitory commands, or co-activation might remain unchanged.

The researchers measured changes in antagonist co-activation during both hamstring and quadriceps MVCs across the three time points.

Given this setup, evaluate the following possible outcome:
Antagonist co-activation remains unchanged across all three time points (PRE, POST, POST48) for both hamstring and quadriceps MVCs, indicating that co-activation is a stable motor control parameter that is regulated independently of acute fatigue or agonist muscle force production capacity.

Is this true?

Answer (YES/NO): YES